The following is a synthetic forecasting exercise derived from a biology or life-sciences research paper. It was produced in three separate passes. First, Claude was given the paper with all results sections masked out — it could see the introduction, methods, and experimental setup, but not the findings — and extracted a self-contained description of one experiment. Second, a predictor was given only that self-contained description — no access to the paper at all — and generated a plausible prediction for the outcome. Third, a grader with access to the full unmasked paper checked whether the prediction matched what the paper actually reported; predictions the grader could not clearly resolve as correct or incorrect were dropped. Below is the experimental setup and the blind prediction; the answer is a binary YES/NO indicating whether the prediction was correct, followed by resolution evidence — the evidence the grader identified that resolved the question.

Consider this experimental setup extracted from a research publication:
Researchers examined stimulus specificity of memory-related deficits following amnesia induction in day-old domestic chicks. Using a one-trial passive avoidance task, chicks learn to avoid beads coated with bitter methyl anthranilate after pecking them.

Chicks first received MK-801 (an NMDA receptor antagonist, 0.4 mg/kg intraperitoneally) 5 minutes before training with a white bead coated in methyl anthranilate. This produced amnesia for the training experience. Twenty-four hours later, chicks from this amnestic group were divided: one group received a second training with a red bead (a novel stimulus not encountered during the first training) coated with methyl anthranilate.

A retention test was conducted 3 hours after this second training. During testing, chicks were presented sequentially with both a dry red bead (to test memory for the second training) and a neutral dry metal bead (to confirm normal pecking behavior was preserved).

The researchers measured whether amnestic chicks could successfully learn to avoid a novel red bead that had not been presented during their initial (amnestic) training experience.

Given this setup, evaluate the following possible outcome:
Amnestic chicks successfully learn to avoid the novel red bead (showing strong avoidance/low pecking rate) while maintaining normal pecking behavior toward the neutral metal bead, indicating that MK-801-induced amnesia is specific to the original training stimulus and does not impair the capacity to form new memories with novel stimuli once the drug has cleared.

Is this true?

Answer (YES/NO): YES